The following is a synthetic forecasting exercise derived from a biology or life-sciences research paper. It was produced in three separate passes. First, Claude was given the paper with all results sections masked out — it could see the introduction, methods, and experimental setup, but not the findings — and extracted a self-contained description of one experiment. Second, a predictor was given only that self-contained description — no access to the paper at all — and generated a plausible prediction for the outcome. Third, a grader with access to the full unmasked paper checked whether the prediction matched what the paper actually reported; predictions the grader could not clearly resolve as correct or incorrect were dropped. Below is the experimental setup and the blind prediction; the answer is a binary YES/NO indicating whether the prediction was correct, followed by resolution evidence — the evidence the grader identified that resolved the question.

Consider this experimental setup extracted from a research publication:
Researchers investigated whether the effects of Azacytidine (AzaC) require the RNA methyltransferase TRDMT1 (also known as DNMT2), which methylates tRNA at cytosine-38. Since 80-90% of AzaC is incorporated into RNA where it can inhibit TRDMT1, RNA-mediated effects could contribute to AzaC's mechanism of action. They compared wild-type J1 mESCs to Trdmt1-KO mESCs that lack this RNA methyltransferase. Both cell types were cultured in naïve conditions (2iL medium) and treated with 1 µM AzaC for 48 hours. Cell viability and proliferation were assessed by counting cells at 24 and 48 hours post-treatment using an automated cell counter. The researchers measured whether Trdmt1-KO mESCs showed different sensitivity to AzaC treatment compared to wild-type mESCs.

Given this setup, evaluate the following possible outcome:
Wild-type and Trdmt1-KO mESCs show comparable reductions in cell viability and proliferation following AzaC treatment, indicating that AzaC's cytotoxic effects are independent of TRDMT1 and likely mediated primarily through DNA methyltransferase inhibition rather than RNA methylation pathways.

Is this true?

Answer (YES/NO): NO